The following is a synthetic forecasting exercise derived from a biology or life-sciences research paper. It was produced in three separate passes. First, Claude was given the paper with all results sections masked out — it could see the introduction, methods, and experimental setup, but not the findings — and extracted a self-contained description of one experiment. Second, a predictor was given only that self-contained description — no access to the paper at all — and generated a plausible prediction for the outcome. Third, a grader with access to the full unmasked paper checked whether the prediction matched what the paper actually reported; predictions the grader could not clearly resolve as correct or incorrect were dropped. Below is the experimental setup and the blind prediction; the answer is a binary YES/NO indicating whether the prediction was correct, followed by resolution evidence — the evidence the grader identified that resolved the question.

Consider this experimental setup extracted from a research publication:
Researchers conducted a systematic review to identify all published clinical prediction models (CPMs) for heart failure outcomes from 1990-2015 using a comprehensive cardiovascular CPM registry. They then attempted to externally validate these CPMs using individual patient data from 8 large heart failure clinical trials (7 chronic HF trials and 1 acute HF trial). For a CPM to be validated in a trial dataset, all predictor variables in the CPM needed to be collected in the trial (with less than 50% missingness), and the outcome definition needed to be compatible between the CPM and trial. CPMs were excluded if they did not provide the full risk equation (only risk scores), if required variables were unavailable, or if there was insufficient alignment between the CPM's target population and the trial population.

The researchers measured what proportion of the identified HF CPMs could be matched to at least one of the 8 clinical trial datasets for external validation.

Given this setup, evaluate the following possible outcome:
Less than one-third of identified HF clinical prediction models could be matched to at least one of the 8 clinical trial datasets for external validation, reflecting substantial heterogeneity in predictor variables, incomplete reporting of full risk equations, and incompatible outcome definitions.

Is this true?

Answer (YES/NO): YES